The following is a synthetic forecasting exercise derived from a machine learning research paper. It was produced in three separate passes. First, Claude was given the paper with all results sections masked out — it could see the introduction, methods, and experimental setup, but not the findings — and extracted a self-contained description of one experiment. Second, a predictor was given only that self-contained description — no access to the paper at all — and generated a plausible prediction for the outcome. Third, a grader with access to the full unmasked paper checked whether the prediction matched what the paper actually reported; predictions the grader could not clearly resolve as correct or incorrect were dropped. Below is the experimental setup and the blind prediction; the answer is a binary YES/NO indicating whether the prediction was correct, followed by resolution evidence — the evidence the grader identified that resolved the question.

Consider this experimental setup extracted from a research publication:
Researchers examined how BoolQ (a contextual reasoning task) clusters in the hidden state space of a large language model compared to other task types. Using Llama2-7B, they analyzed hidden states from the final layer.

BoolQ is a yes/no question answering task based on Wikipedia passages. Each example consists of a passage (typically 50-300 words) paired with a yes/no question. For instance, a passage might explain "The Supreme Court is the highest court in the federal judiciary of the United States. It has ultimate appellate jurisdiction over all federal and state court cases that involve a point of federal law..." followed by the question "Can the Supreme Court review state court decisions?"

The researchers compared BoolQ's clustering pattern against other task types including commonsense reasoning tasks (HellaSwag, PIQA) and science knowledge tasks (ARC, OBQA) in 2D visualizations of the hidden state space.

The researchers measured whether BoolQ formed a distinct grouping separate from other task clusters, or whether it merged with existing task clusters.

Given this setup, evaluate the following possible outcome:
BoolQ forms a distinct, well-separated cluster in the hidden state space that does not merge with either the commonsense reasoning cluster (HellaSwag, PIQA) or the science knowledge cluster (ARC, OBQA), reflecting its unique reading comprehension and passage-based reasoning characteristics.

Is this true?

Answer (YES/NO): YES